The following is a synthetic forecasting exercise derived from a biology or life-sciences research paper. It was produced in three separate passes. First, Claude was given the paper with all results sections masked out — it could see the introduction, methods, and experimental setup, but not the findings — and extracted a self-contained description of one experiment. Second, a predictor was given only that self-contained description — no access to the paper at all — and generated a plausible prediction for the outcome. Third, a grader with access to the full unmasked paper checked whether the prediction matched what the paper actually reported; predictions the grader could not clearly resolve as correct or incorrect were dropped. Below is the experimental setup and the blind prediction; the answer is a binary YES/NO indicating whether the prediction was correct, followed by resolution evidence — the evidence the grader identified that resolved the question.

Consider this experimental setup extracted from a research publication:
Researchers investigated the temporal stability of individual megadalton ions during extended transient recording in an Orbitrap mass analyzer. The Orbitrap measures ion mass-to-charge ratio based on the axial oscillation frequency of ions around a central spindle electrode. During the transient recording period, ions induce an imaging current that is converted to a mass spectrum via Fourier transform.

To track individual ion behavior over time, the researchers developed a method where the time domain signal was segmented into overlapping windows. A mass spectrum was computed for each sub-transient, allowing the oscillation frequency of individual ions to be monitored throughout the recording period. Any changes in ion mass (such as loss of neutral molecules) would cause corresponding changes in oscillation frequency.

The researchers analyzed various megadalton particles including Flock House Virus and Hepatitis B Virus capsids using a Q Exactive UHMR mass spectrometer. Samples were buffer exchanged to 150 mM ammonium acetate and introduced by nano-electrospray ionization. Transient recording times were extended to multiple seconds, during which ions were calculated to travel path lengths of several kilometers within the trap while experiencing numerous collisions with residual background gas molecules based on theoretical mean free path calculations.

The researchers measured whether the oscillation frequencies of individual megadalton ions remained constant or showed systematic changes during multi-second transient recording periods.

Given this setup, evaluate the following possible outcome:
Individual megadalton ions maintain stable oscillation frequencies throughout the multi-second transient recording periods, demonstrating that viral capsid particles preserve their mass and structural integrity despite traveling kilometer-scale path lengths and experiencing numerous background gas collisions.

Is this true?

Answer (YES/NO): YES